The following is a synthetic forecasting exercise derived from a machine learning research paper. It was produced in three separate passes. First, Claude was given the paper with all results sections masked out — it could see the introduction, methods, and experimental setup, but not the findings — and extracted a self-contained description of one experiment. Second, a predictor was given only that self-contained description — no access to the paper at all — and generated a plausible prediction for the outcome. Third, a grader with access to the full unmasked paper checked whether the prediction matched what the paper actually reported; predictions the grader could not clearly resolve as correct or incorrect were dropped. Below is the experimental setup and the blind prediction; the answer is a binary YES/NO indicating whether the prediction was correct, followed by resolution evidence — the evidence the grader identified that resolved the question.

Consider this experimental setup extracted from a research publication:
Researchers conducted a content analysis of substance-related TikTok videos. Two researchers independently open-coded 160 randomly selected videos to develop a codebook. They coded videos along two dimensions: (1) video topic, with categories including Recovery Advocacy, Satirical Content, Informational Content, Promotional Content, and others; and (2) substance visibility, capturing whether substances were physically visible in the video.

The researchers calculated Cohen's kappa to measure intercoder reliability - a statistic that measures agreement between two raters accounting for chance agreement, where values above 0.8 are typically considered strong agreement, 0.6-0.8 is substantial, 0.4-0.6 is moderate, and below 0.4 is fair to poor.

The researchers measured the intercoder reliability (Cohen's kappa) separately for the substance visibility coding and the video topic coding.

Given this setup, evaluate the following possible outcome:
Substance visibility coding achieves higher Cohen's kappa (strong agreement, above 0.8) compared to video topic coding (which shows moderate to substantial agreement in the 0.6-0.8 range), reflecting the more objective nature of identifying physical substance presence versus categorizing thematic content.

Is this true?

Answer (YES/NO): NO